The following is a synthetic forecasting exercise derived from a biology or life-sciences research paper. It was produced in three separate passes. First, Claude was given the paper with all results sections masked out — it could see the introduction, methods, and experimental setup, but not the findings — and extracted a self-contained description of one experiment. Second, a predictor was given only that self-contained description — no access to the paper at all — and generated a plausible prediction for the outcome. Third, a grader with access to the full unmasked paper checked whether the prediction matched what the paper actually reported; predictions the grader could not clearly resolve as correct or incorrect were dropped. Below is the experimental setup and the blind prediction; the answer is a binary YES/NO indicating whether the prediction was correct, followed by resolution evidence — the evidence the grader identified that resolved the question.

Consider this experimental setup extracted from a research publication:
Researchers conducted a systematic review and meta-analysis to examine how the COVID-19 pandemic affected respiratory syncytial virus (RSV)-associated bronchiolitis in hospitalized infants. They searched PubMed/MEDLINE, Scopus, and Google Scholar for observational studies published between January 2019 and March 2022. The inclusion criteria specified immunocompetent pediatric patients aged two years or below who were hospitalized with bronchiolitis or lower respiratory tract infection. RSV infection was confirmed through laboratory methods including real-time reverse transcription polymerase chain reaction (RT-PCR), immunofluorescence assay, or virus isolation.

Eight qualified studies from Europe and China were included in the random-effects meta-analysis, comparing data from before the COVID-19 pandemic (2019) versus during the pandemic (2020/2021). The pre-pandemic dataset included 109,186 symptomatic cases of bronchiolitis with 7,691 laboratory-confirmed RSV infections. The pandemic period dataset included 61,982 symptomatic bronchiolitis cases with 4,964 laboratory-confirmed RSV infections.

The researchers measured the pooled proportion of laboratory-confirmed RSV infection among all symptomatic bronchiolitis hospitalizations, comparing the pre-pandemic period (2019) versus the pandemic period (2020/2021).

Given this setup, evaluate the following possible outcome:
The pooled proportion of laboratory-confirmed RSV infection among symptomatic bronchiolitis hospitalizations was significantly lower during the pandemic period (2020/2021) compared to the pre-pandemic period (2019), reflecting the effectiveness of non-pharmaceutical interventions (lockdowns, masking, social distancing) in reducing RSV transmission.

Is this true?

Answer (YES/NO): NO